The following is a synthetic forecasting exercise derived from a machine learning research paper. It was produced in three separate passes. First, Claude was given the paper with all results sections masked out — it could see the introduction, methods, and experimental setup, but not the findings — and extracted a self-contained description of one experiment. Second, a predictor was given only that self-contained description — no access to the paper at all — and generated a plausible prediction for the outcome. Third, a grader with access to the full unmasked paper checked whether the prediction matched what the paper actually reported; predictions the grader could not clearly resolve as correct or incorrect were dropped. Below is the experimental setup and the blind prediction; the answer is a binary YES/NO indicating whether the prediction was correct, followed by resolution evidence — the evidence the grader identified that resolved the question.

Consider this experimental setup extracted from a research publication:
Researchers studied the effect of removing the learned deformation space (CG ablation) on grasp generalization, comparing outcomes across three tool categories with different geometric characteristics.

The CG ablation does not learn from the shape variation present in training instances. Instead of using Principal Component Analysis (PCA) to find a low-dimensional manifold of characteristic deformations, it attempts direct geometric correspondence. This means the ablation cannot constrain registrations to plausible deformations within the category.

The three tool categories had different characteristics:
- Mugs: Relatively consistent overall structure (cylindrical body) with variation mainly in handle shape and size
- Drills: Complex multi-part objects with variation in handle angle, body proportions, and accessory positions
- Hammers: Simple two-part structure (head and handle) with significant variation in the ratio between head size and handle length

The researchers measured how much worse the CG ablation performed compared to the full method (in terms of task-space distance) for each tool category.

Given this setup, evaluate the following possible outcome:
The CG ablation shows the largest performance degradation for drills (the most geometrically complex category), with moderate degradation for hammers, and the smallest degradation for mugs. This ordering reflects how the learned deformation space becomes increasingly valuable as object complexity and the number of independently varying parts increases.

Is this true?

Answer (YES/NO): NO